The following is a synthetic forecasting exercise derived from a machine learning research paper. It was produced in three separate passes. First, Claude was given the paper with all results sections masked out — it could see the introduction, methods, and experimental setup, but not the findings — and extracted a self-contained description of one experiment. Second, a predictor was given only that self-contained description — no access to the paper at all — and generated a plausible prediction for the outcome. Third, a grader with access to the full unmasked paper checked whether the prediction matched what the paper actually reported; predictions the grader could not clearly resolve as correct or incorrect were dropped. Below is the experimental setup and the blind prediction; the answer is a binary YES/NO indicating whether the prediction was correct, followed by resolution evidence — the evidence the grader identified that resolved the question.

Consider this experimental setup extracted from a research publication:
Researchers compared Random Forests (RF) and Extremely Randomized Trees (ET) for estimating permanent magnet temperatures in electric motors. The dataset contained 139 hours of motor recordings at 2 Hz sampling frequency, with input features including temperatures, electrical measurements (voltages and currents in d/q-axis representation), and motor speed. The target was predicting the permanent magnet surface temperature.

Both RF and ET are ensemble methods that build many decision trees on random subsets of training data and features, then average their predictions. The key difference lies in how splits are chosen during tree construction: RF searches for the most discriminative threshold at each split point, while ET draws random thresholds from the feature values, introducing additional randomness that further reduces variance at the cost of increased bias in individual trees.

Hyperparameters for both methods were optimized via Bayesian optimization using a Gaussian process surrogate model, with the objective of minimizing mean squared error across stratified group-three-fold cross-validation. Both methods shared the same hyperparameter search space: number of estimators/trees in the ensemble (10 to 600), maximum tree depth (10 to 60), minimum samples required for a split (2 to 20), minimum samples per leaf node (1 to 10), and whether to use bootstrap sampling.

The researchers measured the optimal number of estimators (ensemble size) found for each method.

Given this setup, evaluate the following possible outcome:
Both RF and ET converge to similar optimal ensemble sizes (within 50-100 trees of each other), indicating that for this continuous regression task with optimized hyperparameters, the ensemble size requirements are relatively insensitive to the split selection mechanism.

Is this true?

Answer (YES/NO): NO